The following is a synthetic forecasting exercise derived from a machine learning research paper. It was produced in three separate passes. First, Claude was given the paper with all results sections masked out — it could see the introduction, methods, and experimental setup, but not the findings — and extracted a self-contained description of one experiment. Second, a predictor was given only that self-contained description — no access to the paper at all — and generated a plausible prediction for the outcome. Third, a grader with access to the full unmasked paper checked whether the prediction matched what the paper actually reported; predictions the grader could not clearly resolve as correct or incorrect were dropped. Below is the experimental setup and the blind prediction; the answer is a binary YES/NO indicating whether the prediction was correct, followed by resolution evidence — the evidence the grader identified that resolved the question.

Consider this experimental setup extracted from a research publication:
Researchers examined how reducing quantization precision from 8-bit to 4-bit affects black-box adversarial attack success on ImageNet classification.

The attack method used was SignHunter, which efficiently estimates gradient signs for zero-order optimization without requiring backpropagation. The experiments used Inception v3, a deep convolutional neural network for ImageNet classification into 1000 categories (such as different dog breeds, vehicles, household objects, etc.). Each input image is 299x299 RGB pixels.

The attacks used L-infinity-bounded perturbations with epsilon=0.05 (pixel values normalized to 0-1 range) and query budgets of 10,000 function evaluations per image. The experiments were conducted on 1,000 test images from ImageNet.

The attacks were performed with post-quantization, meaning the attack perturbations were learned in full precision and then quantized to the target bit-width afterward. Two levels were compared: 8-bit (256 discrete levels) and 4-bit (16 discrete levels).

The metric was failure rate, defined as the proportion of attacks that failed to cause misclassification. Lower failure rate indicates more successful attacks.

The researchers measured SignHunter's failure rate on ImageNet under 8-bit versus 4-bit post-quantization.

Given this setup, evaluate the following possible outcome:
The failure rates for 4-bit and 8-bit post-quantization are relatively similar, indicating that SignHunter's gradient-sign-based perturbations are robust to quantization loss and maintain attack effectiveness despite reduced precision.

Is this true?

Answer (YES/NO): YES